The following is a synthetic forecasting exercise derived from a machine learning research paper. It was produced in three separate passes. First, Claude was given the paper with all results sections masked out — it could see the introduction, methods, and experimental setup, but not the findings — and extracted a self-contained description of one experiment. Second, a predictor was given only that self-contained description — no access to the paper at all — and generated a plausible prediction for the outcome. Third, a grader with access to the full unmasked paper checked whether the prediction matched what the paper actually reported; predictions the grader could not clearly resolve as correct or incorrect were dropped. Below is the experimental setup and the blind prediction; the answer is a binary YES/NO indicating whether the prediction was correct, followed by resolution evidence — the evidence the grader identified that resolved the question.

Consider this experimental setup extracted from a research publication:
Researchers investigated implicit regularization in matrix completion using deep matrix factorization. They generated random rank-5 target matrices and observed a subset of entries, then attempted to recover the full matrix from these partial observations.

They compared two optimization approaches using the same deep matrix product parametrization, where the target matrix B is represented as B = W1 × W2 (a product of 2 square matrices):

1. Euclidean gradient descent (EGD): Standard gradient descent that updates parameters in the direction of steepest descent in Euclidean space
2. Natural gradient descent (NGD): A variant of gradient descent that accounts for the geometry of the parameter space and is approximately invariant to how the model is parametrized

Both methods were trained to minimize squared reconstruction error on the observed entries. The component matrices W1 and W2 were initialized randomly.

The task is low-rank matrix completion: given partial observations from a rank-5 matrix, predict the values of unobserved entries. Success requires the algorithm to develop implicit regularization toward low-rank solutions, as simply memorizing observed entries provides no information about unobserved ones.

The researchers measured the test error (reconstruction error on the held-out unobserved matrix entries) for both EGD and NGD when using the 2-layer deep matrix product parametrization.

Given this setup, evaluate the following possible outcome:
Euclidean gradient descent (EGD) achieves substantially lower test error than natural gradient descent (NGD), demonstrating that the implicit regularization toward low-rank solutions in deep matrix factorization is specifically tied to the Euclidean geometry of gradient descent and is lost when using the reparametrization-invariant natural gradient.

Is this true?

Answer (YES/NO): YES